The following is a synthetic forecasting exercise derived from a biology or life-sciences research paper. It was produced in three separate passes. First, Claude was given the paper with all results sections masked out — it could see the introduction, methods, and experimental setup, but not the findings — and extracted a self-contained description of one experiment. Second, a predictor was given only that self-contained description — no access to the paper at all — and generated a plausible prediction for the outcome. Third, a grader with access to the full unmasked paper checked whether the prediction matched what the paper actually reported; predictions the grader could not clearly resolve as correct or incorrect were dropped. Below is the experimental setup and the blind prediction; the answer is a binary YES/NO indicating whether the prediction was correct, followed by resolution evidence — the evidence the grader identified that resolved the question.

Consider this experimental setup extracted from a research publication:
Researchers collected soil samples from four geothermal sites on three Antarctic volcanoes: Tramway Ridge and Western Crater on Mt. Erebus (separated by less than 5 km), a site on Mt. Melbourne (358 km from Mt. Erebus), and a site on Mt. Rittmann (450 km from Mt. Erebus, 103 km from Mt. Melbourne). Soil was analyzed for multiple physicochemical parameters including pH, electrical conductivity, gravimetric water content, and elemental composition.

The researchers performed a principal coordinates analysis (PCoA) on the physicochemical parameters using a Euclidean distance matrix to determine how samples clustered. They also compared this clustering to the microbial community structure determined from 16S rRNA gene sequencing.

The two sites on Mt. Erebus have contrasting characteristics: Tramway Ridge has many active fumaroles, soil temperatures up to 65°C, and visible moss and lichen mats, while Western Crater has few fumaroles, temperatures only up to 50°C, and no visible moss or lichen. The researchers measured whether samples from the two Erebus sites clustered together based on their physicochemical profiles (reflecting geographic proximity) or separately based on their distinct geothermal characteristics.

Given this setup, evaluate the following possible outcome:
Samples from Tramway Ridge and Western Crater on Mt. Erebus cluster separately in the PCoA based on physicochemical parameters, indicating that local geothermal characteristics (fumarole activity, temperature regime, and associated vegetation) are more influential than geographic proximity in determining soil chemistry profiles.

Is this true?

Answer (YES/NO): NO